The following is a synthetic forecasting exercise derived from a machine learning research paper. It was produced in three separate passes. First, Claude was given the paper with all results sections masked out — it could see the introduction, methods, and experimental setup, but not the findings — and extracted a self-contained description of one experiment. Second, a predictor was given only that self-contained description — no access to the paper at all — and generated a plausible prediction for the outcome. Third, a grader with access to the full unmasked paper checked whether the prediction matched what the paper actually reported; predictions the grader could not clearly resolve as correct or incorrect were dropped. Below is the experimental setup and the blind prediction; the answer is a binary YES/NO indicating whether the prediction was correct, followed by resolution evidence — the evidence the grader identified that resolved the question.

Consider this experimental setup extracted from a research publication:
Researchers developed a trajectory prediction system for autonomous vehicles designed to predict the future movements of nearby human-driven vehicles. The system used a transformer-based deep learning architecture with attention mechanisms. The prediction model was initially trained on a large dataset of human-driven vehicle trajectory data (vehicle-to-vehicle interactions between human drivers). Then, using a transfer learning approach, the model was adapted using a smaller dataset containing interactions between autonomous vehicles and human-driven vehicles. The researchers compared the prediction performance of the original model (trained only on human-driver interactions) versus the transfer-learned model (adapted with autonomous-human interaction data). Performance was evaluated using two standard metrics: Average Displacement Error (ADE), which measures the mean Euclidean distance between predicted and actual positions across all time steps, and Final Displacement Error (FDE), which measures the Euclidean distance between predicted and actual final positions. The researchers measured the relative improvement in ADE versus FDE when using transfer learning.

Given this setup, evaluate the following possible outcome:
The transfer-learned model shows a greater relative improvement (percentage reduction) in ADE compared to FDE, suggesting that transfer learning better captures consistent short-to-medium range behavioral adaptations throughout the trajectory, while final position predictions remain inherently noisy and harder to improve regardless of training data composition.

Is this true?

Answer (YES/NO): NO